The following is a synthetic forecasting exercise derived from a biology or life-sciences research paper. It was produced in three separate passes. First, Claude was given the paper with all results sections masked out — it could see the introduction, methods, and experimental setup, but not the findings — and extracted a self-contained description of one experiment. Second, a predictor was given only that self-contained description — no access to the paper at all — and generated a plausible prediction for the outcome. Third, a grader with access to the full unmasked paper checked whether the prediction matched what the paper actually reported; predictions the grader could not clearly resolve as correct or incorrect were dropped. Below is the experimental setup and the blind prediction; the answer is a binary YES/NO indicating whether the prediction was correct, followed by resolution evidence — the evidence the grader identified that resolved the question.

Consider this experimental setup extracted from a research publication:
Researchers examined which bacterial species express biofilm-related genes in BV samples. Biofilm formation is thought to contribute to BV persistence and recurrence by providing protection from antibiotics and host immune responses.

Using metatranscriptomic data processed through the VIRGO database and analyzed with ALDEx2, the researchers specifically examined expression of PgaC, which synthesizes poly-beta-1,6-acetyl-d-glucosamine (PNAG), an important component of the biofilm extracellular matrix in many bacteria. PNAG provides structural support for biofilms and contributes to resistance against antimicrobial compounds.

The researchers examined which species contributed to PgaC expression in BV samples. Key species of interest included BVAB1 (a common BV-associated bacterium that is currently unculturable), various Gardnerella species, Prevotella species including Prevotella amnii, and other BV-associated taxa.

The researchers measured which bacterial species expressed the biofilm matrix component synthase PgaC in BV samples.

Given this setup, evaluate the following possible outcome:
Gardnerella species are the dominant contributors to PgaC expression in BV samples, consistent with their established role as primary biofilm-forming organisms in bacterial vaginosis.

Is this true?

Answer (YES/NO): NO